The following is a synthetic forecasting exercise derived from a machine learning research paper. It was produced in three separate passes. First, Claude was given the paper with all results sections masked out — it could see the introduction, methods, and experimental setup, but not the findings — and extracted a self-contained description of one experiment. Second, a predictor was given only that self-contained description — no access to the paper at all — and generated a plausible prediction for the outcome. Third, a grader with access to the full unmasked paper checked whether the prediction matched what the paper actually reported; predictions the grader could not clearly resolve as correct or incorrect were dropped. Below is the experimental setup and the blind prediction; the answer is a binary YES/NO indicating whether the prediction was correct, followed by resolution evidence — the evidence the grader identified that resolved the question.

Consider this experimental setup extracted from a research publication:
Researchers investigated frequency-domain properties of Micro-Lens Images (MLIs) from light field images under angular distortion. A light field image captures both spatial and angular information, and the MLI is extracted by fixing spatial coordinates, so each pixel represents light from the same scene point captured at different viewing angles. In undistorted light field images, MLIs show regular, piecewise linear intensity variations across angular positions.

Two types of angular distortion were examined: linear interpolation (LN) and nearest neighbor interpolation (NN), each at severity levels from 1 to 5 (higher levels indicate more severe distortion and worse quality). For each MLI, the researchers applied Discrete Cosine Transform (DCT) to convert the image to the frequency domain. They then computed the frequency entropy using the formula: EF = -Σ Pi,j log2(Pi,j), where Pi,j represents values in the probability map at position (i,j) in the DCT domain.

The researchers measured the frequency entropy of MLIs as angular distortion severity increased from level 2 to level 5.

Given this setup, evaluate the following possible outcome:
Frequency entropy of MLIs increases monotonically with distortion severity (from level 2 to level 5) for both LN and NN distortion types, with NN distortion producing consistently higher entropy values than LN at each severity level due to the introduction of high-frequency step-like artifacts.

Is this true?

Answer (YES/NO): YES